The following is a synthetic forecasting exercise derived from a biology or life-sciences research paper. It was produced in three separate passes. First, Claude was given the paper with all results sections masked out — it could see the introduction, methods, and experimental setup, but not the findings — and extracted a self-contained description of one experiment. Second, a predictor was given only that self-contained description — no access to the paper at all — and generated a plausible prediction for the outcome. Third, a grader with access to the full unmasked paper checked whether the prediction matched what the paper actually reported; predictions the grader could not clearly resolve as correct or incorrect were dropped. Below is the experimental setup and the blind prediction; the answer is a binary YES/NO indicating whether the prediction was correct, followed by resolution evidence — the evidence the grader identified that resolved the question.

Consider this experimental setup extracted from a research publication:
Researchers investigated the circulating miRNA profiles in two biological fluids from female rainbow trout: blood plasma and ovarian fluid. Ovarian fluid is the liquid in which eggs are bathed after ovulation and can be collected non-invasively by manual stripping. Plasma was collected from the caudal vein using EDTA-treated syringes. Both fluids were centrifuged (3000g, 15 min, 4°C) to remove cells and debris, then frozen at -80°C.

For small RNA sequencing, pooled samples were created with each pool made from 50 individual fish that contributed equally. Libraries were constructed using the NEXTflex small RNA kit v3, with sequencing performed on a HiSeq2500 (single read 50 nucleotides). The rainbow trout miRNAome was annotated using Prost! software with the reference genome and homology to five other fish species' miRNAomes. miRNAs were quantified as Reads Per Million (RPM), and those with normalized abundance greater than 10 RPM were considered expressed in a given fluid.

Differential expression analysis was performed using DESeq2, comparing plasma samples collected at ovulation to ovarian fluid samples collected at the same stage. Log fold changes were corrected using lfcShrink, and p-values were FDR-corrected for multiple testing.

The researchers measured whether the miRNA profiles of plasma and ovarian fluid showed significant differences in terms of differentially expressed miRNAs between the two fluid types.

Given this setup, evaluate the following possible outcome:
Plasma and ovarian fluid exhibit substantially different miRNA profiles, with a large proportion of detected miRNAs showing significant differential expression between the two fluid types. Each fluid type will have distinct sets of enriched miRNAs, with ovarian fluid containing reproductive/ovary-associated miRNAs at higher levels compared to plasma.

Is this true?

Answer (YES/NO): YES